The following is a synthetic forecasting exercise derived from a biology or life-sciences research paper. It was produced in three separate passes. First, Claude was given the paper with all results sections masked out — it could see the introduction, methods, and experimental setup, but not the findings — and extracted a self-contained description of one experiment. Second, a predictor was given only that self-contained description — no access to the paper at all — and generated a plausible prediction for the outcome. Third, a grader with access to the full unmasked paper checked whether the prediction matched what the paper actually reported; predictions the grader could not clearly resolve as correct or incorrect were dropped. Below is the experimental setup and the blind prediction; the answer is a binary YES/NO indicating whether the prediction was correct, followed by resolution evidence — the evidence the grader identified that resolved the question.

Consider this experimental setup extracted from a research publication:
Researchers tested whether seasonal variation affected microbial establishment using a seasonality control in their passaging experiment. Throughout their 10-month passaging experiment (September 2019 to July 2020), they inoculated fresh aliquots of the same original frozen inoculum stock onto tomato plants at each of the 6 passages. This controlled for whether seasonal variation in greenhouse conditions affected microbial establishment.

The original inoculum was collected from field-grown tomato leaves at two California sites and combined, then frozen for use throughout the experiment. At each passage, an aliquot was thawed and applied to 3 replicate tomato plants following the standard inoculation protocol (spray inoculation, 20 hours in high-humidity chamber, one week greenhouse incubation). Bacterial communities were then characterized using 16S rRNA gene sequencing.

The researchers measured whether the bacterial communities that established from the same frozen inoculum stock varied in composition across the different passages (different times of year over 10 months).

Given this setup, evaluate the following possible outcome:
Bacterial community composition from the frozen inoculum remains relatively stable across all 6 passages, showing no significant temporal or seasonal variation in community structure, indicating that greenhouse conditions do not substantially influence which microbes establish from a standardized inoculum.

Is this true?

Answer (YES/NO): NO